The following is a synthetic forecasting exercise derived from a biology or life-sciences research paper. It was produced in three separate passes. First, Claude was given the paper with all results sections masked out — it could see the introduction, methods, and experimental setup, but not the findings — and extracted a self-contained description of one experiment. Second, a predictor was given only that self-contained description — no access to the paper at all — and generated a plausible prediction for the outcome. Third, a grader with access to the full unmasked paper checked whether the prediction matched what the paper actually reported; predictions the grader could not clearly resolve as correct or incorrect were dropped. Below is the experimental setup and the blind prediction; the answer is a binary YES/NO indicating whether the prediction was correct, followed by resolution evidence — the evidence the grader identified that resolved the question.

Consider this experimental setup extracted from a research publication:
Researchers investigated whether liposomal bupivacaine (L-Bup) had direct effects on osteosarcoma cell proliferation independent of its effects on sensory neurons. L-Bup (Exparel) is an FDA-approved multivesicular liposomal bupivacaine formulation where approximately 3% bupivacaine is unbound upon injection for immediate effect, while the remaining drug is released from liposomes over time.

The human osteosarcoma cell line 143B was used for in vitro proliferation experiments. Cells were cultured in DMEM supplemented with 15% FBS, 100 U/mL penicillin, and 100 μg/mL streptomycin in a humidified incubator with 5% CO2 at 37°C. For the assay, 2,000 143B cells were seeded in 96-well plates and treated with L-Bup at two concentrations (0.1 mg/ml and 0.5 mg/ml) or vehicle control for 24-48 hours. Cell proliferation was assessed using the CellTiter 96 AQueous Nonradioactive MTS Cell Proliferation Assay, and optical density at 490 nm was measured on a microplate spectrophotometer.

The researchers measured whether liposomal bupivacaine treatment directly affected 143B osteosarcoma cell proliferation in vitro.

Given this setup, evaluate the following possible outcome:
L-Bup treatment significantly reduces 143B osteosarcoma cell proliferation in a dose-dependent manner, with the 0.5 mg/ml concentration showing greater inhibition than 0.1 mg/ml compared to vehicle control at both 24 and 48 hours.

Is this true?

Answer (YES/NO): NO